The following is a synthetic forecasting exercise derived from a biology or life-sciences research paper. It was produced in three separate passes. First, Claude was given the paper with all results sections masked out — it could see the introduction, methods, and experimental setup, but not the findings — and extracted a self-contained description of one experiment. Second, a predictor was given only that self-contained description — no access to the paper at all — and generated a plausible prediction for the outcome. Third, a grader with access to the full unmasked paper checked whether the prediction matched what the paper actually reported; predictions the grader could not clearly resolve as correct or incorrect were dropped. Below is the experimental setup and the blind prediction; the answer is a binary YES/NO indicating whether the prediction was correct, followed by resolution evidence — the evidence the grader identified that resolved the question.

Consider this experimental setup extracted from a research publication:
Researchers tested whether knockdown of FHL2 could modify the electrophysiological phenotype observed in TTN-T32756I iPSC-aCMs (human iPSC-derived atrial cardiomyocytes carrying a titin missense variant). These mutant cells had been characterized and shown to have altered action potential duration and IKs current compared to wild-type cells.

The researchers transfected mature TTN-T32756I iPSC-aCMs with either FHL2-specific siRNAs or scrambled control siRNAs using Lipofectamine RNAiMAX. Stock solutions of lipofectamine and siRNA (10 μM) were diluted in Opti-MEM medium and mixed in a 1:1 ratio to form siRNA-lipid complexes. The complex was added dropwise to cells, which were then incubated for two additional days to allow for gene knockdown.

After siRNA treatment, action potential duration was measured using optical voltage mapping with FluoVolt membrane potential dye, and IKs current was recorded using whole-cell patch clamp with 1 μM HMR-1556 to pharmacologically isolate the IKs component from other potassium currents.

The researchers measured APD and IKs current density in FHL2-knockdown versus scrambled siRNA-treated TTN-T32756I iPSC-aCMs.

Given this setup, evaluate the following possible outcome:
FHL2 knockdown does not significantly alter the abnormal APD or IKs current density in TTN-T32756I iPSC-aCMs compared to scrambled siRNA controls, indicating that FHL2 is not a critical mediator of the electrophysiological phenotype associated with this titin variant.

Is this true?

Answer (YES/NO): NO